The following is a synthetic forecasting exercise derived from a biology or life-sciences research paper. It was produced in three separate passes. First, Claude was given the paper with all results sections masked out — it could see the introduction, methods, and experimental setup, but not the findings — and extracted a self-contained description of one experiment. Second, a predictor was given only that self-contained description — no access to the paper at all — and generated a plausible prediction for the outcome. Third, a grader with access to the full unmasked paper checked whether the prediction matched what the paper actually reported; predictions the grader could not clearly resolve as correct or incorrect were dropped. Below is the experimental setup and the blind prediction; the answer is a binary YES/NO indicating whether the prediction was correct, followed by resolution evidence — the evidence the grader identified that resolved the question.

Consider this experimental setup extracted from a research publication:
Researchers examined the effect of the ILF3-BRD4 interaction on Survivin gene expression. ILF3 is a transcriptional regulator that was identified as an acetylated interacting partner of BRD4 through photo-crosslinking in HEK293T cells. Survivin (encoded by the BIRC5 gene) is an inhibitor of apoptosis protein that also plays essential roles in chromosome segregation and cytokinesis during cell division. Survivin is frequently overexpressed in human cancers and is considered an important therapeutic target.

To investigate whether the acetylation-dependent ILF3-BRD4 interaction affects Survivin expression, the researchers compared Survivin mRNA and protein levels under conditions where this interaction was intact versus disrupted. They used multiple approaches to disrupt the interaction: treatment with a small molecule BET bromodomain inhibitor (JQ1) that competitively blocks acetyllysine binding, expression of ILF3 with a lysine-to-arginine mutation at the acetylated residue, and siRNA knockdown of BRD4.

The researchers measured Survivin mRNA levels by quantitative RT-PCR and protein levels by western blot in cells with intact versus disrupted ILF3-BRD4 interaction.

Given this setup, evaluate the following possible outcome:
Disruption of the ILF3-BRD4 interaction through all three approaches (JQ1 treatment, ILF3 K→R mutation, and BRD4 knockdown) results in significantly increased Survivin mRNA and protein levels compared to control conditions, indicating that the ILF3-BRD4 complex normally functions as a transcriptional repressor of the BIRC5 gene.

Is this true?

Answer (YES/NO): NO